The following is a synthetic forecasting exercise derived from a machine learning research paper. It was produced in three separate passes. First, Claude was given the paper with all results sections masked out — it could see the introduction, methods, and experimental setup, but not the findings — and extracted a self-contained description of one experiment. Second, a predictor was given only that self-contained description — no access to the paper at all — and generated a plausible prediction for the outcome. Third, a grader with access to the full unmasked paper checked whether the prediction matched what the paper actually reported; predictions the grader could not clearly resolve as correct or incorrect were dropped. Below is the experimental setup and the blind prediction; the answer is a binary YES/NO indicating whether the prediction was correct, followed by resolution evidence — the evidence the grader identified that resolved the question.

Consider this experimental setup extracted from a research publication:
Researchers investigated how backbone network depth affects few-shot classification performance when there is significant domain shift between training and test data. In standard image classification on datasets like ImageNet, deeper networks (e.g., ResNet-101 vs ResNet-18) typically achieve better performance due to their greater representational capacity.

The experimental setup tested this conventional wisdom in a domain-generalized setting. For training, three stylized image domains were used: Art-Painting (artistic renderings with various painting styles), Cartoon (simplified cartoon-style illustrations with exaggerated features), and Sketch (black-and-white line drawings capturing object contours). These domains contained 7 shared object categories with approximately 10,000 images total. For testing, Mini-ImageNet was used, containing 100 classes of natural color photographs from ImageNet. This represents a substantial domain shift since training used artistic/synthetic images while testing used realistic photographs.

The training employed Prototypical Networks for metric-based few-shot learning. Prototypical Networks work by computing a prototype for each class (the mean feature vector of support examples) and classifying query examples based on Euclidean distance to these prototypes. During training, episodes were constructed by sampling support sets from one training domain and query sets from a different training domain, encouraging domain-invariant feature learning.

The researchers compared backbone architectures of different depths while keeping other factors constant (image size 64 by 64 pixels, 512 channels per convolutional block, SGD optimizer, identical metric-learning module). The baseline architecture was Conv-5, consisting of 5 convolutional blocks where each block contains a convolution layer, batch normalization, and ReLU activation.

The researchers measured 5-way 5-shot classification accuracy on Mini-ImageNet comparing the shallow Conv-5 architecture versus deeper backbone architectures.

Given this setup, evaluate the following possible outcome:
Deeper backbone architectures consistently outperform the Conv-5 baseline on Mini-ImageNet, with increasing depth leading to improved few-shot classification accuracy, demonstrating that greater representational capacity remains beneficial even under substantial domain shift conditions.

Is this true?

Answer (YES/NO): NO